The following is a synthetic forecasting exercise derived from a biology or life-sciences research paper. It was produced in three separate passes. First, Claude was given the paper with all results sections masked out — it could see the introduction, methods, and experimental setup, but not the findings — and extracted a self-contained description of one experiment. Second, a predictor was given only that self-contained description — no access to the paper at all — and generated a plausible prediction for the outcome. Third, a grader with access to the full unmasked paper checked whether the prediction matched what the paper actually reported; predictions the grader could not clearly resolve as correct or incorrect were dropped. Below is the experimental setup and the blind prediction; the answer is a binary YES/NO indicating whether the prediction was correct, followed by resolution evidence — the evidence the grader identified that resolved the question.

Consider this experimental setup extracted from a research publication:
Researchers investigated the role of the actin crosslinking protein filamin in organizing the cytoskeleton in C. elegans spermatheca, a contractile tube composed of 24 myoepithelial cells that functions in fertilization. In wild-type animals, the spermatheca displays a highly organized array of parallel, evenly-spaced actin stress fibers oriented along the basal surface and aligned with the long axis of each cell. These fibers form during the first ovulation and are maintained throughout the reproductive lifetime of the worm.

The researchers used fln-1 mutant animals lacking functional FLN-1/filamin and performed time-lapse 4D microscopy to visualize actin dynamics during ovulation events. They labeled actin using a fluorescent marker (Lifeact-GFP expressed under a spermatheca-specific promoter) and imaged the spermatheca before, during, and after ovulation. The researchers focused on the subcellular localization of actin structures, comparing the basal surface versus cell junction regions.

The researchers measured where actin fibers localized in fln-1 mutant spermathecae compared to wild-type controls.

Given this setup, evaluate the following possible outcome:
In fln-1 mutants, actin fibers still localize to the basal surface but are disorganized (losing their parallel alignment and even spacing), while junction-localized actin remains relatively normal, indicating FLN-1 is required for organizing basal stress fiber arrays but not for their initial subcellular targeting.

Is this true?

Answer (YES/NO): NO